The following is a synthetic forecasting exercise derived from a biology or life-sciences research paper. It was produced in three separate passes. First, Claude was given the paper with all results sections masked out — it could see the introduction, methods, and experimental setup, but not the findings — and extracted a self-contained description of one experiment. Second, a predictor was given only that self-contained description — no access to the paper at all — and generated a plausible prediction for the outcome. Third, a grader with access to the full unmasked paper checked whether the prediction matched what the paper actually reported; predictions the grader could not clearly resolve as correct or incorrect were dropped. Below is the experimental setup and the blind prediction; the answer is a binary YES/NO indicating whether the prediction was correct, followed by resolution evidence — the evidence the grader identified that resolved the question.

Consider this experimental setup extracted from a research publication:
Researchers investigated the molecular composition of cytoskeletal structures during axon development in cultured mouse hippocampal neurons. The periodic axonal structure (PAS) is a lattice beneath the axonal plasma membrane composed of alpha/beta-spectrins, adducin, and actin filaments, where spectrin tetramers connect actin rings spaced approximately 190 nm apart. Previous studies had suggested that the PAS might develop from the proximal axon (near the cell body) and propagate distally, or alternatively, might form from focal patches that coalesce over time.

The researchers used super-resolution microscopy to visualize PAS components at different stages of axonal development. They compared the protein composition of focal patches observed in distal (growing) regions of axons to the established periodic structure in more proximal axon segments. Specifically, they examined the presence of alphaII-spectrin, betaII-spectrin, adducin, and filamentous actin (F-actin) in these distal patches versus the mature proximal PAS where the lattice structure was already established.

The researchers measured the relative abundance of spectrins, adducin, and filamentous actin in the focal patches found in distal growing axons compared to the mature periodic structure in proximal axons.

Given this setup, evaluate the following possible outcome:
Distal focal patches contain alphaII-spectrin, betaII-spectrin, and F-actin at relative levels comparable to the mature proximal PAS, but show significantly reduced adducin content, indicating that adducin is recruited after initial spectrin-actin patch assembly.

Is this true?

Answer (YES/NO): NO